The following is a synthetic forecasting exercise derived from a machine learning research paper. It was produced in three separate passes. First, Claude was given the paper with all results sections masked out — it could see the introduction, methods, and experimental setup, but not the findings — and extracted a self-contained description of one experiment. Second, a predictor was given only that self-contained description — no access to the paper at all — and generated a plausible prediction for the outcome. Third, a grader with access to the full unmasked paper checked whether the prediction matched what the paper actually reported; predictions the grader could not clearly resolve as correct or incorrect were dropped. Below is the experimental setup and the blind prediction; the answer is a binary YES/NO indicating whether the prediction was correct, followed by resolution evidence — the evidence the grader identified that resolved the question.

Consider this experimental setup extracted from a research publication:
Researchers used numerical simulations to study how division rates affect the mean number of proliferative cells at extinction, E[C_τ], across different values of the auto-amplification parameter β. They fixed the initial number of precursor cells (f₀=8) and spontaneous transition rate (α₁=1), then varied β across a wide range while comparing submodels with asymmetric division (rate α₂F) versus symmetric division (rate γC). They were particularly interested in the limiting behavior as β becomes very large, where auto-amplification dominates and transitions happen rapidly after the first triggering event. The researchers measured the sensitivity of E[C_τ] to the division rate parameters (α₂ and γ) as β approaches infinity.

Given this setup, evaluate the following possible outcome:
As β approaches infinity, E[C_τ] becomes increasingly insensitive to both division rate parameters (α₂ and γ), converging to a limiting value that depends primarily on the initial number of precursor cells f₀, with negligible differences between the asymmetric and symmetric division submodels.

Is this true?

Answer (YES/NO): NO